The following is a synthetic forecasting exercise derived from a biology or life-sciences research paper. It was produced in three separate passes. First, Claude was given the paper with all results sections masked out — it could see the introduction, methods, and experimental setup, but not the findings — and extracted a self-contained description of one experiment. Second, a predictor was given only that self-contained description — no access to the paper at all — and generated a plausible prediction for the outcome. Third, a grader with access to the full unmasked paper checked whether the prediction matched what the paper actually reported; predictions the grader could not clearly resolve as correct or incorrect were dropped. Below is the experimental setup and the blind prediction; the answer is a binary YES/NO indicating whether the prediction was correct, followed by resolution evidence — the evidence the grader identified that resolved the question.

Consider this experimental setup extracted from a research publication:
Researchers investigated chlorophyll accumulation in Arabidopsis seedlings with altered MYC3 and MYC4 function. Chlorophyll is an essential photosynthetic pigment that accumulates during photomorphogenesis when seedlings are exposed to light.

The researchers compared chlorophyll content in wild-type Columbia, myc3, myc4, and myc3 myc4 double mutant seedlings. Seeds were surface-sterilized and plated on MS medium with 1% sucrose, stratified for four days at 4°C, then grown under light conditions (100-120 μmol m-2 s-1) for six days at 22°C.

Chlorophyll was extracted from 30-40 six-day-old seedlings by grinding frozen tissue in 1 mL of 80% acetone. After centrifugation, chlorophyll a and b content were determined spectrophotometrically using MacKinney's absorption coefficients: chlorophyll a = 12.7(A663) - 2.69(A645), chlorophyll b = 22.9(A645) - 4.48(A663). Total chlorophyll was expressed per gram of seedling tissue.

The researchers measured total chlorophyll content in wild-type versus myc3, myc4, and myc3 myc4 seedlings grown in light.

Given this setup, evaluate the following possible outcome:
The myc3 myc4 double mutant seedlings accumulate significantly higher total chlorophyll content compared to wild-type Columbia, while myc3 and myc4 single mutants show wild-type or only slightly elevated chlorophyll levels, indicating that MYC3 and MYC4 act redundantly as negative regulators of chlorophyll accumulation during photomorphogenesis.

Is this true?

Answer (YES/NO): NO